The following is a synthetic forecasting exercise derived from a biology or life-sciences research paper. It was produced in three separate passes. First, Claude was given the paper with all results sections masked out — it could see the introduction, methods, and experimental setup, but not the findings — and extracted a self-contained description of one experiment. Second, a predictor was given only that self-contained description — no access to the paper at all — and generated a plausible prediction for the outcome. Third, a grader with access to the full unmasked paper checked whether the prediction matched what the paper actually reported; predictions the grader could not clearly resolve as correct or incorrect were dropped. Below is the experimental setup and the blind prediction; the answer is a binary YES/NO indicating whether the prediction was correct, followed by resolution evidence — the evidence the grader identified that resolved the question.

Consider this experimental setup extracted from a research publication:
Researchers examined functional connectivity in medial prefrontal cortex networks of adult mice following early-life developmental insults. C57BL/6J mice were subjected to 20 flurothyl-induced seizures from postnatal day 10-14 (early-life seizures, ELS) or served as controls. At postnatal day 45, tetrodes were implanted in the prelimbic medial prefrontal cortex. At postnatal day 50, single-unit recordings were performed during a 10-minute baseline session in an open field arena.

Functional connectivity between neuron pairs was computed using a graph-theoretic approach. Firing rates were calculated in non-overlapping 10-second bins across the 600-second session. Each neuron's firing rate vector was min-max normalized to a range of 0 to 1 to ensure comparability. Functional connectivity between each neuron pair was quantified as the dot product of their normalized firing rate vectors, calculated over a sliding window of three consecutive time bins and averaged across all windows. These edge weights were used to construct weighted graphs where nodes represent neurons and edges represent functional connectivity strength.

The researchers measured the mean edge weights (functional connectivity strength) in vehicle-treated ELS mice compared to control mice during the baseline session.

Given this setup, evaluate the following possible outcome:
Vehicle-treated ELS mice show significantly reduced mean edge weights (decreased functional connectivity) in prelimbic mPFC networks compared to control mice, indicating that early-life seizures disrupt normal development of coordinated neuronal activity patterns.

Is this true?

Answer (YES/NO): NO